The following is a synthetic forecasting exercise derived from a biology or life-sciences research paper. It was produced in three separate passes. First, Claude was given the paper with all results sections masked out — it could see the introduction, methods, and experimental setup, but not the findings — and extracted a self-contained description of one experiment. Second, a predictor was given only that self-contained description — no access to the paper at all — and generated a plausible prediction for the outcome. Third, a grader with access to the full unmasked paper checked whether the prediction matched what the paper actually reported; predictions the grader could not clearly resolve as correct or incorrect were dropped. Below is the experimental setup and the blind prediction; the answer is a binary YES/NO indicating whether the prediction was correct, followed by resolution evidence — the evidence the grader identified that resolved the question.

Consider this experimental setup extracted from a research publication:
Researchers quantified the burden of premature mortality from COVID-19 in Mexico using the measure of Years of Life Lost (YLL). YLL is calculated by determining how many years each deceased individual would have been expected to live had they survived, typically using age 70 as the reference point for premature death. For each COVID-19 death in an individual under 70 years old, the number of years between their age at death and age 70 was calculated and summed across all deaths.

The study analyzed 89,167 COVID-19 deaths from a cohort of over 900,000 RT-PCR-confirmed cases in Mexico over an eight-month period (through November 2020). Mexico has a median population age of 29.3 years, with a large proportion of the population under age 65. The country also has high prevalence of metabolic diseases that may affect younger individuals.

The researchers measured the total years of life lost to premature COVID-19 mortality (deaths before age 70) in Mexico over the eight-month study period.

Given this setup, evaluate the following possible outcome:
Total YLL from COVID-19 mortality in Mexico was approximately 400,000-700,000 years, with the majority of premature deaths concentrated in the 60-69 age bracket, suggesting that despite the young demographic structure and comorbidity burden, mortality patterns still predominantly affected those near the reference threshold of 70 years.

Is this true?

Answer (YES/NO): NO